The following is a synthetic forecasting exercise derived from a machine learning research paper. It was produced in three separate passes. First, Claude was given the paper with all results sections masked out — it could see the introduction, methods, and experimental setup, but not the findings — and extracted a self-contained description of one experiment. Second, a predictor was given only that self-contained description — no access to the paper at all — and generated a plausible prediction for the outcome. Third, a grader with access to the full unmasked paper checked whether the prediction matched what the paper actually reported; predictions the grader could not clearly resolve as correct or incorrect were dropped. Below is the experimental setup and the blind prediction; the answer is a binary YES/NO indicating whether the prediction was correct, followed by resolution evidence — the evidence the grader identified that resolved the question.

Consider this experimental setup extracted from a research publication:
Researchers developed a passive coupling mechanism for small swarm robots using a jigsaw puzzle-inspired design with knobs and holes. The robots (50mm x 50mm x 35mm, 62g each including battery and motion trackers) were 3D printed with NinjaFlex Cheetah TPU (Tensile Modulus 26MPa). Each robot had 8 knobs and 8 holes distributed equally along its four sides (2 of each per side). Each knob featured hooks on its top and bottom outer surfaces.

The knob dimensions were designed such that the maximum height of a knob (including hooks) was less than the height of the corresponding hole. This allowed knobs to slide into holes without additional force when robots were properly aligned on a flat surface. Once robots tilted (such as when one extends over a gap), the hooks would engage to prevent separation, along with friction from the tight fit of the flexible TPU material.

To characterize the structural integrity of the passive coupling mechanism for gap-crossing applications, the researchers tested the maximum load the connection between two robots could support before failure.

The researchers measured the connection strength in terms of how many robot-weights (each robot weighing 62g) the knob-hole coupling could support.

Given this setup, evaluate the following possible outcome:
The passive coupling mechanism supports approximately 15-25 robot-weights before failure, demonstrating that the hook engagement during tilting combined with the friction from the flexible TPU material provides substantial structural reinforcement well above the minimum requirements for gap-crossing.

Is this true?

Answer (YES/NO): NO